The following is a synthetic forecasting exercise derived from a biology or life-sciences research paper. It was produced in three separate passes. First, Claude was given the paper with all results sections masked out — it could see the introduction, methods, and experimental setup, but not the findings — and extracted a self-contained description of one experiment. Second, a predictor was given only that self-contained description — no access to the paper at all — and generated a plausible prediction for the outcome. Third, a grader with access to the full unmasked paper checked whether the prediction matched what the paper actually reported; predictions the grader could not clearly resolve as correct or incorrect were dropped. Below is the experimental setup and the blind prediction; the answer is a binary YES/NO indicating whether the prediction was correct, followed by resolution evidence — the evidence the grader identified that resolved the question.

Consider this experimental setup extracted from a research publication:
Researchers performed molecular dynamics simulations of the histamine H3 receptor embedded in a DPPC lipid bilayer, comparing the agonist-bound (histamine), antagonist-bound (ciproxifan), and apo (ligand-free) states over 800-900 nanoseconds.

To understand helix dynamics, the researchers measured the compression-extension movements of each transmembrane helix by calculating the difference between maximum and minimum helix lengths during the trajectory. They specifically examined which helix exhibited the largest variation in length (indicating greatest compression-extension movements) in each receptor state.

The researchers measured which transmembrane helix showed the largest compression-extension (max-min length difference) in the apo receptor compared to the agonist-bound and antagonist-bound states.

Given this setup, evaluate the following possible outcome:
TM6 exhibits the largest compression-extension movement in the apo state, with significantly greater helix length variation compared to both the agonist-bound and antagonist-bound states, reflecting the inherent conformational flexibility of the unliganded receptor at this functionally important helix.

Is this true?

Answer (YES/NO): YES